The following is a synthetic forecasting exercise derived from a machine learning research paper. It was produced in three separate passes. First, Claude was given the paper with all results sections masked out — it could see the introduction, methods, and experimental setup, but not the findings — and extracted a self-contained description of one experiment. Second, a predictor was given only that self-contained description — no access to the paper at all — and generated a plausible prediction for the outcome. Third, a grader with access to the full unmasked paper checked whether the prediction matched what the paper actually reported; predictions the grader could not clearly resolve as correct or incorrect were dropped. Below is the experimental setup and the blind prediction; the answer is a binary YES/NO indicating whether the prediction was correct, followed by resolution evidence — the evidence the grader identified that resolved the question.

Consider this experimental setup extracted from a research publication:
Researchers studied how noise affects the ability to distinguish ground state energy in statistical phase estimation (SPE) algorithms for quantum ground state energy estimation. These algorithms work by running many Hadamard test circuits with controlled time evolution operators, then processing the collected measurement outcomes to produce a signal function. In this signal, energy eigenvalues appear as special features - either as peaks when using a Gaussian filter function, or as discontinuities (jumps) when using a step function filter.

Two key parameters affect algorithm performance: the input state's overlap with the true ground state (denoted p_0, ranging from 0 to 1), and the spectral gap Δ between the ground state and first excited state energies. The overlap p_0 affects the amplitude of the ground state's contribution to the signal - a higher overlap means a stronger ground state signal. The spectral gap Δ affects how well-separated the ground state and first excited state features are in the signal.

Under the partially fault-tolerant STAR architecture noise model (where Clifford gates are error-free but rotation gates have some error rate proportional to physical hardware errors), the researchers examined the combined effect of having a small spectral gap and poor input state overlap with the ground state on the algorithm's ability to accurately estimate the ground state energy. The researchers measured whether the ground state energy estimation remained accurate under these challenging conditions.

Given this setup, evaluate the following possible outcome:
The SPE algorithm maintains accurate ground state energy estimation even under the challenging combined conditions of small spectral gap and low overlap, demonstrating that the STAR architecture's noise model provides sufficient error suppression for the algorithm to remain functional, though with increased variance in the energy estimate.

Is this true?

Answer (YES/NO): NO